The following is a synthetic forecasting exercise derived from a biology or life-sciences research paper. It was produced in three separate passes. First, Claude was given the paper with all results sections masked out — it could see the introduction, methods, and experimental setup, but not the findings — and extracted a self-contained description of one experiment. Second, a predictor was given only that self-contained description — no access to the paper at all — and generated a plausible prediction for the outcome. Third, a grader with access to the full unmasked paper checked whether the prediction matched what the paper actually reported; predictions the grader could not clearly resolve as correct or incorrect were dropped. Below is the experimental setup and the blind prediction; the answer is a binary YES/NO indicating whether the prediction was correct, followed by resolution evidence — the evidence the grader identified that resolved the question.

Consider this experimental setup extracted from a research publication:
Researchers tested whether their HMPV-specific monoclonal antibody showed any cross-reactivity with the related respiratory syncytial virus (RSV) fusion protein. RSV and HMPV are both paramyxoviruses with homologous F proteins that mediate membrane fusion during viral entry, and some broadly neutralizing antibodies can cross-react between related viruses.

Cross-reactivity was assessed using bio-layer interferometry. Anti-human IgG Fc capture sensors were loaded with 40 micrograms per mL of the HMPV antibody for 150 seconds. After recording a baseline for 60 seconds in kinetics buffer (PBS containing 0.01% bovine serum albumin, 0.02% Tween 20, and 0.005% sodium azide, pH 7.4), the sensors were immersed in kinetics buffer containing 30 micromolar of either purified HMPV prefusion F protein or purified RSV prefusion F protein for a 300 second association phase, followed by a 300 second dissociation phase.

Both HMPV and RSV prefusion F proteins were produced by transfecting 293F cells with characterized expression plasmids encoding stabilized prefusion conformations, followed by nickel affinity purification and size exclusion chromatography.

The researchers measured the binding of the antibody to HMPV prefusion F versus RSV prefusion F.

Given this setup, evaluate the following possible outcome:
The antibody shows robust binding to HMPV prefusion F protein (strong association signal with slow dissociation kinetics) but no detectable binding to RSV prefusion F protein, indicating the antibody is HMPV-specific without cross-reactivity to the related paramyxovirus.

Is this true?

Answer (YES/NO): YES